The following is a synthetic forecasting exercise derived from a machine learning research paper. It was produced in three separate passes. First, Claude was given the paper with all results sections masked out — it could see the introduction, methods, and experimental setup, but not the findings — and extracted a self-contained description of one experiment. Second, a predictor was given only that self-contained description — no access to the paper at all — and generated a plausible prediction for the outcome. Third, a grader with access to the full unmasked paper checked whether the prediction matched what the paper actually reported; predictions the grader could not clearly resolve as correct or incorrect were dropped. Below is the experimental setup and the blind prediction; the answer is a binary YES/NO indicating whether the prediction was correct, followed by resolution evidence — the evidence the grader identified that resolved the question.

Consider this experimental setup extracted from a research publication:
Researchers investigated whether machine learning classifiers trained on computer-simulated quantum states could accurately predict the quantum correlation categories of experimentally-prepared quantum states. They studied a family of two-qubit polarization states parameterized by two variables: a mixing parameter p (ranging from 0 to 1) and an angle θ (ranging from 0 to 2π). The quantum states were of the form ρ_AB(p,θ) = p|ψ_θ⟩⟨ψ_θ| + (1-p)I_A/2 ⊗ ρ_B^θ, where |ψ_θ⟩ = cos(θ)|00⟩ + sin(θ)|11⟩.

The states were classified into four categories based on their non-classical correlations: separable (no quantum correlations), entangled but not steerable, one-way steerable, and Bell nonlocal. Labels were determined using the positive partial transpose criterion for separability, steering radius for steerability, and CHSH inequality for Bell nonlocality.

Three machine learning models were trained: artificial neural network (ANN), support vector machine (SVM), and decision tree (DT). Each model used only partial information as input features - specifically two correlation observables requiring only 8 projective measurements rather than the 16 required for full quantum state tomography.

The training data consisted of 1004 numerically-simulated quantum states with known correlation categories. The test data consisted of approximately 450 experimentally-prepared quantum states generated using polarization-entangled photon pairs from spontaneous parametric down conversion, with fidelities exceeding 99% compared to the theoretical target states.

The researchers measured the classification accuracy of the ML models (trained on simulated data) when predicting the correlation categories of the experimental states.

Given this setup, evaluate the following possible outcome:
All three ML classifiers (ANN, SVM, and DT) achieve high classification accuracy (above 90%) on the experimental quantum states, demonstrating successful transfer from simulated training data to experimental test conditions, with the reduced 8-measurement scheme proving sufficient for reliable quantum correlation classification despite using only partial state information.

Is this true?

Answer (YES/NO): NO